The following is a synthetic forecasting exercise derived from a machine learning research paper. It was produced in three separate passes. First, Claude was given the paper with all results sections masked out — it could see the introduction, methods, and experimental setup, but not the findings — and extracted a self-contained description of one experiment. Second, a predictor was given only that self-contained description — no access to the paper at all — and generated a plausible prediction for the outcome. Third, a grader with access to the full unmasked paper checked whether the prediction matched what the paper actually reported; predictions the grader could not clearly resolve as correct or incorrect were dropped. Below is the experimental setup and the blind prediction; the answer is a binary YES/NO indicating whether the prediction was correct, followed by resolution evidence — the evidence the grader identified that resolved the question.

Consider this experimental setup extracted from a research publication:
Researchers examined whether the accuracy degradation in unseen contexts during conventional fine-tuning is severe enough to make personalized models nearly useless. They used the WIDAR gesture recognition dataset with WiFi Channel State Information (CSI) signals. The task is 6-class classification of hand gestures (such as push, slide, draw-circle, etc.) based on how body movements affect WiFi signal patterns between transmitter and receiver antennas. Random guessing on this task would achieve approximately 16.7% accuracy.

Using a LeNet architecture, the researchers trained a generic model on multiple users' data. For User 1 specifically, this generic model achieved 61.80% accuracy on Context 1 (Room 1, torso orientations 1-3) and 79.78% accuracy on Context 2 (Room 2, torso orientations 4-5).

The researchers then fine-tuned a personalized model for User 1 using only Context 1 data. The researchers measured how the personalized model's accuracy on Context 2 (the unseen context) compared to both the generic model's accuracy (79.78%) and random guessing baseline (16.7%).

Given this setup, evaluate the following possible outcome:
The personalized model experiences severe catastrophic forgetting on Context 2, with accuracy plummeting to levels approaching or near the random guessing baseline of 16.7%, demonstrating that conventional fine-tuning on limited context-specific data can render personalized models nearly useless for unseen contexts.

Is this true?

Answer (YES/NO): NO